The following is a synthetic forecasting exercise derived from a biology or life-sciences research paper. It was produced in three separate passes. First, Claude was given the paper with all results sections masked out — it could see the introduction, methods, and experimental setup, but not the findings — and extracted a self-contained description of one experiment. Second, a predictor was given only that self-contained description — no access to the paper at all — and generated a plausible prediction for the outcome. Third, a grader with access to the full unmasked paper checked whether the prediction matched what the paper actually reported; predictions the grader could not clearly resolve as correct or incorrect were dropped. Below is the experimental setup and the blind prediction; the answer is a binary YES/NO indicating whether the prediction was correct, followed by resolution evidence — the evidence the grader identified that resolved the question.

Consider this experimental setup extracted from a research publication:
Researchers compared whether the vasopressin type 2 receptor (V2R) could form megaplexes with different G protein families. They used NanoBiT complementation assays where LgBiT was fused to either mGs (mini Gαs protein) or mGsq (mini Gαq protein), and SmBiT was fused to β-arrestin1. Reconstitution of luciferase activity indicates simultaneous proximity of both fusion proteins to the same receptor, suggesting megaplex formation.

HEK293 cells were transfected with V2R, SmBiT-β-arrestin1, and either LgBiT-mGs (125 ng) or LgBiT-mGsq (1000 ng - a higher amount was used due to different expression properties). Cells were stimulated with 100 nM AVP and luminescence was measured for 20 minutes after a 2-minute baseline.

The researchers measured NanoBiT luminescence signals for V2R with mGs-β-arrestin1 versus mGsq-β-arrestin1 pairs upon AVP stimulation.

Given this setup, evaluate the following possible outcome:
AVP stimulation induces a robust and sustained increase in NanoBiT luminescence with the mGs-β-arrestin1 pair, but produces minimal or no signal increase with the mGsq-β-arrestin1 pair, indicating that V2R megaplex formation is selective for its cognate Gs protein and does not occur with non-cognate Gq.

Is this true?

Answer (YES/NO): NO